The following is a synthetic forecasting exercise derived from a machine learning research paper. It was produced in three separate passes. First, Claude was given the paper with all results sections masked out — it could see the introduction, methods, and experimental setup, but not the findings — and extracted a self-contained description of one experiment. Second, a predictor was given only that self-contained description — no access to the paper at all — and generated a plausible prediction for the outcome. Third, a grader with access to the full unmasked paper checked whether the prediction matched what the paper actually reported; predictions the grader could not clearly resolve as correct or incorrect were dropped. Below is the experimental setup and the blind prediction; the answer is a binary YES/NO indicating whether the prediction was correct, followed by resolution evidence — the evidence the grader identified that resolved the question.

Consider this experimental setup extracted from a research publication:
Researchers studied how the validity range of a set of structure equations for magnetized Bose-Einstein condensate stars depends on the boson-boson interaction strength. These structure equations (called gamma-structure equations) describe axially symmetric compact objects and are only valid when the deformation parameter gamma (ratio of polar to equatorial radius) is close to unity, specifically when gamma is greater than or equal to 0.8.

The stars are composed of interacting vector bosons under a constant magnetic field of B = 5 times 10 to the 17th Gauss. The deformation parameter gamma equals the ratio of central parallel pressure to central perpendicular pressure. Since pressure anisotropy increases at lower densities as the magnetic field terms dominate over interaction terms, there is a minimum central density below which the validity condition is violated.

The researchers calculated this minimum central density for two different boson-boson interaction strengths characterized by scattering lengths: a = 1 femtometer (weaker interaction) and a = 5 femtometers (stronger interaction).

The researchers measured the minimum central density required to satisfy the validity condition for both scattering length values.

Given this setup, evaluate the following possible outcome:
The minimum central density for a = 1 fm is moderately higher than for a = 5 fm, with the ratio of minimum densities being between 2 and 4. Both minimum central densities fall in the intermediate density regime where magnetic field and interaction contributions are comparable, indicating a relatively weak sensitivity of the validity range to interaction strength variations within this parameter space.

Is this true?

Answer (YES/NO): YES